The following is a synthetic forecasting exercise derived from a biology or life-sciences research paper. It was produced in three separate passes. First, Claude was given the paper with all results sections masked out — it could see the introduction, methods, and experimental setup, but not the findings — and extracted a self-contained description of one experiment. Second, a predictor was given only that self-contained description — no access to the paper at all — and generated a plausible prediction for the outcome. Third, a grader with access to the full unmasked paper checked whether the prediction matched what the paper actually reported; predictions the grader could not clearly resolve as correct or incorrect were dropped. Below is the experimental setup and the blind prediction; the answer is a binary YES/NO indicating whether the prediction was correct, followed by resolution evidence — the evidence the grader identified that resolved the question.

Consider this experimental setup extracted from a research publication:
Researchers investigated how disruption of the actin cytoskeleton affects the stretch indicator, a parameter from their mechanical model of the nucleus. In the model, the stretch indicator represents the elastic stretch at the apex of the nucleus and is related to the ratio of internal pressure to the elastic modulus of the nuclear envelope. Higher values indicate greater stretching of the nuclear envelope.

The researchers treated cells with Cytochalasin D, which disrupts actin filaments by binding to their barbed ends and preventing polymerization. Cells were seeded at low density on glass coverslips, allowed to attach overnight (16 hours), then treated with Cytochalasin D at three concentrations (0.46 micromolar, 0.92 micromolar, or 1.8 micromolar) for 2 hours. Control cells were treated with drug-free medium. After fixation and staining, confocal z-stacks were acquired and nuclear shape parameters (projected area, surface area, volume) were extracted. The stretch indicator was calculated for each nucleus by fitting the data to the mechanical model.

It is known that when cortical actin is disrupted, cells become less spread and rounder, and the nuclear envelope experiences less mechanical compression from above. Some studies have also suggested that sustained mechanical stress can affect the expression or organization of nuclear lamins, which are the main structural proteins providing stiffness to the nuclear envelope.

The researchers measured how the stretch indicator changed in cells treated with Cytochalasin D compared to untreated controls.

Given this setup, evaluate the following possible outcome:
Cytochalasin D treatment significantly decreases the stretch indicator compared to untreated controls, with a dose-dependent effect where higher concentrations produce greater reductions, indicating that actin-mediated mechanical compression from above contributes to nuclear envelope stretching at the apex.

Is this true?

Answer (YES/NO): NO